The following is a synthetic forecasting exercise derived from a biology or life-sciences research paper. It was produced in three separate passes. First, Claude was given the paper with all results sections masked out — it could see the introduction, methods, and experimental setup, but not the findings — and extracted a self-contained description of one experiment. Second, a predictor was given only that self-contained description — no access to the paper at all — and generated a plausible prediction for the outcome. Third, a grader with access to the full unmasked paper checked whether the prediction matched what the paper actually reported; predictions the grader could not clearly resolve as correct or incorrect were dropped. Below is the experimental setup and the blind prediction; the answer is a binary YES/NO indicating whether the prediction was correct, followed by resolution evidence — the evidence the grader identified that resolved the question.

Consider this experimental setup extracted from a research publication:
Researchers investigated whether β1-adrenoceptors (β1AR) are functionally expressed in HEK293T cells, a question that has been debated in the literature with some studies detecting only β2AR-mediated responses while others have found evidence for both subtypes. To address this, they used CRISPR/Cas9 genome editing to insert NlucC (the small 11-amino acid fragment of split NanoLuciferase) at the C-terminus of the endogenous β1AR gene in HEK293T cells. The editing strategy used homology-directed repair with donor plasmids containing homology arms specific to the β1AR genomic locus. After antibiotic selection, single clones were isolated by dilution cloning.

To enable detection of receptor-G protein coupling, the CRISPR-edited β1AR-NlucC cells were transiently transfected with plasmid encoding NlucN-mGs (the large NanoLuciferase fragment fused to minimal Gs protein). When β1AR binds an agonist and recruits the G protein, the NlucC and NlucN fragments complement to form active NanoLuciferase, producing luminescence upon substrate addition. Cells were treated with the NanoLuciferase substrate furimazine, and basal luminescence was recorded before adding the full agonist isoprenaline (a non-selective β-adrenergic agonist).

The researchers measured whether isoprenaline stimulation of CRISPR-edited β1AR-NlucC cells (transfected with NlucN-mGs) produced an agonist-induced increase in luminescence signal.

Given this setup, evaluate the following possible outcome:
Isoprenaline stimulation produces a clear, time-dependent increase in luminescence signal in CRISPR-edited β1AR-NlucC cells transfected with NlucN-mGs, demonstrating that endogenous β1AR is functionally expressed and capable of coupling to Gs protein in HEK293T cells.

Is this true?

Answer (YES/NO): YES